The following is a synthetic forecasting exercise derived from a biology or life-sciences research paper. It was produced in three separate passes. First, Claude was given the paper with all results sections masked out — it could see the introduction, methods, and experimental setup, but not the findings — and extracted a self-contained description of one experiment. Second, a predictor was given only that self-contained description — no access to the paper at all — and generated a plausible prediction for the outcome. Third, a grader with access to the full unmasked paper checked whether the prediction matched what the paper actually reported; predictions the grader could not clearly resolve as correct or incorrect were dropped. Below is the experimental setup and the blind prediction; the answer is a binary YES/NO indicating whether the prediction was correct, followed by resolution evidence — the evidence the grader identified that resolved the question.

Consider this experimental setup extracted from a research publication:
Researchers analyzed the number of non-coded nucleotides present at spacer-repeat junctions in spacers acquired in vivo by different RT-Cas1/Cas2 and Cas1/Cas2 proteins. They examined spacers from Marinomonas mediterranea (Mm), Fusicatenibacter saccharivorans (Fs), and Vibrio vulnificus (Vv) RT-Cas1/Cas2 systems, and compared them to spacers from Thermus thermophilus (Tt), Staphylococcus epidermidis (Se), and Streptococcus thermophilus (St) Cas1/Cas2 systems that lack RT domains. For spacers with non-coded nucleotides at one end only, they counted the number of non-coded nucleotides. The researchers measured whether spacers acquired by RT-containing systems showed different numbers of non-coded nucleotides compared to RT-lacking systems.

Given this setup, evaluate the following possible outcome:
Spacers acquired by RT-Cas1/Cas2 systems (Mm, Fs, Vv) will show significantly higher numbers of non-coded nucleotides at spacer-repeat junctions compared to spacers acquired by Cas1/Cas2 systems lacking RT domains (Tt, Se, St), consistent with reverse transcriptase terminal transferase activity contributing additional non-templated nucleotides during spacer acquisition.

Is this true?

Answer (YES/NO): YES